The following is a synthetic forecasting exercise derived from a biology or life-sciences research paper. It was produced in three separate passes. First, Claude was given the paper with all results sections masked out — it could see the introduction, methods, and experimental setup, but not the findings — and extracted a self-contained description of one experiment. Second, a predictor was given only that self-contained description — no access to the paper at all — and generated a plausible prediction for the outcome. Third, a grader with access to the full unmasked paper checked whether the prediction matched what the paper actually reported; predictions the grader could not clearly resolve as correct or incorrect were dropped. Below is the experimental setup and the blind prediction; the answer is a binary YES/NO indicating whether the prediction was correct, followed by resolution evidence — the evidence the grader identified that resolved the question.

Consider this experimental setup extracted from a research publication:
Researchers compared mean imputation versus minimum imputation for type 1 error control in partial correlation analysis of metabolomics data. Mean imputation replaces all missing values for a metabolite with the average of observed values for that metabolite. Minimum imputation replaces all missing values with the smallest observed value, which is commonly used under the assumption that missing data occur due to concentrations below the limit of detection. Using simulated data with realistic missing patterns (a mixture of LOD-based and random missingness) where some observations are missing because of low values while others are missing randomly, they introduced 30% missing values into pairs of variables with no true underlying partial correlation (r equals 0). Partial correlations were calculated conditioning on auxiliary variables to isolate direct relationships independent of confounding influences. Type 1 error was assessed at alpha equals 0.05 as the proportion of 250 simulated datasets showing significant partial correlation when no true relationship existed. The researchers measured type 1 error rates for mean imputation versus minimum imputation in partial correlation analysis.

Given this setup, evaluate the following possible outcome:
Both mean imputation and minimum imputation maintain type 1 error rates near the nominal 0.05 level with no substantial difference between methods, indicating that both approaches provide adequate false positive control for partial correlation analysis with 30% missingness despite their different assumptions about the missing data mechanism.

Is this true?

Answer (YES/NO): NO